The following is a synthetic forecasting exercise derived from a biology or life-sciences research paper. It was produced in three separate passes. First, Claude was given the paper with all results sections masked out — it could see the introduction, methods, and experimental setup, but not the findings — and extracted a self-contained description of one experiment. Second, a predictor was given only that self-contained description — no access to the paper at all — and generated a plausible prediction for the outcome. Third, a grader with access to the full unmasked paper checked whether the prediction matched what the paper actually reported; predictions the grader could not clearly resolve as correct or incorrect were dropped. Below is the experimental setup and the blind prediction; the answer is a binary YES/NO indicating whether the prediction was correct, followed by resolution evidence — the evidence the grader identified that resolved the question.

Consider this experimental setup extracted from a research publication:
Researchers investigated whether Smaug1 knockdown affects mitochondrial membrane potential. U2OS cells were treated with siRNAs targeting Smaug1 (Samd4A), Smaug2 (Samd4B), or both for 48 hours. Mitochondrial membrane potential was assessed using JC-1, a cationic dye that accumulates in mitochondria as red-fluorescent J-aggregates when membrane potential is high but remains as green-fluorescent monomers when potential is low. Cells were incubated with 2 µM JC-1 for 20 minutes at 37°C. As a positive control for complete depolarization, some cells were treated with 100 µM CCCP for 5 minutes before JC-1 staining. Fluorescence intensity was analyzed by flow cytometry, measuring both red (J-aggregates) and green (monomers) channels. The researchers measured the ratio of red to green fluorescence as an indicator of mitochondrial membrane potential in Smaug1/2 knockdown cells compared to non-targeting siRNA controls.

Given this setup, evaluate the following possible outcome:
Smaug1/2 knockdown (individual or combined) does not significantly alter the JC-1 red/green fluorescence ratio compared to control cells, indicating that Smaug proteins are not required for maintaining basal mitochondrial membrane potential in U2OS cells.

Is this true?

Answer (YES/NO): YES